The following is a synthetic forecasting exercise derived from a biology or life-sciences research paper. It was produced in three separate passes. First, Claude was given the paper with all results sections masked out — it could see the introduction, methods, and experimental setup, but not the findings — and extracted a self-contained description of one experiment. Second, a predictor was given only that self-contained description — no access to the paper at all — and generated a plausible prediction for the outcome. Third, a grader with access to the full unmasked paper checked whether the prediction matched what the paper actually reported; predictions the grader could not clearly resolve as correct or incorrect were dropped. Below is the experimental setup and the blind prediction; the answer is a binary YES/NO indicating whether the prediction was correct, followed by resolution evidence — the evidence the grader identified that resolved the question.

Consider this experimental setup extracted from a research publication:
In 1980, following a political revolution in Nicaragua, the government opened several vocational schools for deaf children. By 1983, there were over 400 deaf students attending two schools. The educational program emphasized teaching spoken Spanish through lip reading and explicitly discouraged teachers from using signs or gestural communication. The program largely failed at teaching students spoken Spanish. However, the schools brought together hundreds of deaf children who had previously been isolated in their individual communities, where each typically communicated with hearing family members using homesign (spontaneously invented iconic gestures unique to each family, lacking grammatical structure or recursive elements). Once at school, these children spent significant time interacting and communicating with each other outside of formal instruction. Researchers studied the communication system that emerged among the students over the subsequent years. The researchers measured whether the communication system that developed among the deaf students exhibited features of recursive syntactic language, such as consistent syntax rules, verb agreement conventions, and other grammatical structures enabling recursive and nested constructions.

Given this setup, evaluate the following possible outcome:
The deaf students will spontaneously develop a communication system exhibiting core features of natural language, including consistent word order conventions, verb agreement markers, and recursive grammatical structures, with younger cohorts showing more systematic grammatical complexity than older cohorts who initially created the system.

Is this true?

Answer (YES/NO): YES